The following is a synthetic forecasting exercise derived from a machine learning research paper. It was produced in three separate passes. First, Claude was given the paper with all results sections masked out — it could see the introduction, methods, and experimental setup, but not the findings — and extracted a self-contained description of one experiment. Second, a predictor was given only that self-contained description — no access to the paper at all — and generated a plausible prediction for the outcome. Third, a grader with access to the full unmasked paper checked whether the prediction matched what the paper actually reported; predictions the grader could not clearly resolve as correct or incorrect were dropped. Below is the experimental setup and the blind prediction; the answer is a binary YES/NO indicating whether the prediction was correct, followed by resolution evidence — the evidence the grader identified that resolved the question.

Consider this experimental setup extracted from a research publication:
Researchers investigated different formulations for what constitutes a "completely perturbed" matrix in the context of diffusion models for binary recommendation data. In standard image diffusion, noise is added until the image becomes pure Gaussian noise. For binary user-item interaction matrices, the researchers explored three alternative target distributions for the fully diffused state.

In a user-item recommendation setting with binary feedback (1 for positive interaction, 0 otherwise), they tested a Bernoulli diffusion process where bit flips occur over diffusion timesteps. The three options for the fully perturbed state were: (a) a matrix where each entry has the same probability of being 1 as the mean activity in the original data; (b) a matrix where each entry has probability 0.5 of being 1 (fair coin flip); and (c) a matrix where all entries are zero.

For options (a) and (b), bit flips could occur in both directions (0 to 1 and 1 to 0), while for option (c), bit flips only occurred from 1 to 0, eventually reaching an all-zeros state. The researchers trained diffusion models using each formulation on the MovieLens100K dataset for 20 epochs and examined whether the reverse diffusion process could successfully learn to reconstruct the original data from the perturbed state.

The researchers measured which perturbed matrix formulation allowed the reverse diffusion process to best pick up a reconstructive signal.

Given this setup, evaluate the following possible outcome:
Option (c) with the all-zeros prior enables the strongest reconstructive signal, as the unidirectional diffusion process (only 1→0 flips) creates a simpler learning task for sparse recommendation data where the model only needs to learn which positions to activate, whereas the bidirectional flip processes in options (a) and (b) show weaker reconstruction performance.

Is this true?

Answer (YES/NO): YES